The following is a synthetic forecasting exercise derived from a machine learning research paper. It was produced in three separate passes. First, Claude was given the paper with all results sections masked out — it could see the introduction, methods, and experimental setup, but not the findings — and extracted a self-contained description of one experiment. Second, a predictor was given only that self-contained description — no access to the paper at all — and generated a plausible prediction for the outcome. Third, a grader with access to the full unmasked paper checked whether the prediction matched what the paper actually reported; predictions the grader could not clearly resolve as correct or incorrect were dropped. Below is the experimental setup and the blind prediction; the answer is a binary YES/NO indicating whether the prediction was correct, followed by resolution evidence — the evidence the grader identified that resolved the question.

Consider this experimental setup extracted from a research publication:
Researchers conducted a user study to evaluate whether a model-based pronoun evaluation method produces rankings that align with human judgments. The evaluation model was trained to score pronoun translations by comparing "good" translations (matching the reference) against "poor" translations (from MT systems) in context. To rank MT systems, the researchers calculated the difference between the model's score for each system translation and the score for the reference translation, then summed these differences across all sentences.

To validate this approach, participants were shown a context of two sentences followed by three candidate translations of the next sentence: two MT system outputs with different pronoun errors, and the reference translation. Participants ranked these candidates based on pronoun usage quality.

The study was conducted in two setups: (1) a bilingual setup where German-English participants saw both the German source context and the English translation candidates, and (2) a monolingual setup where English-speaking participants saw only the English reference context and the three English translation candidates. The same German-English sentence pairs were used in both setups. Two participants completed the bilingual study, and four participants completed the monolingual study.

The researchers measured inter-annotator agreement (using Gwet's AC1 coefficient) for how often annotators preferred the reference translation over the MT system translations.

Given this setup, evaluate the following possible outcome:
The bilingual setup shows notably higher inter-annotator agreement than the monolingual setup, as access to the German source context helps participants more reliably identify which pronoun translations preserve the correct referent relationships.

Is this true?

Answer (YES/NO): NO